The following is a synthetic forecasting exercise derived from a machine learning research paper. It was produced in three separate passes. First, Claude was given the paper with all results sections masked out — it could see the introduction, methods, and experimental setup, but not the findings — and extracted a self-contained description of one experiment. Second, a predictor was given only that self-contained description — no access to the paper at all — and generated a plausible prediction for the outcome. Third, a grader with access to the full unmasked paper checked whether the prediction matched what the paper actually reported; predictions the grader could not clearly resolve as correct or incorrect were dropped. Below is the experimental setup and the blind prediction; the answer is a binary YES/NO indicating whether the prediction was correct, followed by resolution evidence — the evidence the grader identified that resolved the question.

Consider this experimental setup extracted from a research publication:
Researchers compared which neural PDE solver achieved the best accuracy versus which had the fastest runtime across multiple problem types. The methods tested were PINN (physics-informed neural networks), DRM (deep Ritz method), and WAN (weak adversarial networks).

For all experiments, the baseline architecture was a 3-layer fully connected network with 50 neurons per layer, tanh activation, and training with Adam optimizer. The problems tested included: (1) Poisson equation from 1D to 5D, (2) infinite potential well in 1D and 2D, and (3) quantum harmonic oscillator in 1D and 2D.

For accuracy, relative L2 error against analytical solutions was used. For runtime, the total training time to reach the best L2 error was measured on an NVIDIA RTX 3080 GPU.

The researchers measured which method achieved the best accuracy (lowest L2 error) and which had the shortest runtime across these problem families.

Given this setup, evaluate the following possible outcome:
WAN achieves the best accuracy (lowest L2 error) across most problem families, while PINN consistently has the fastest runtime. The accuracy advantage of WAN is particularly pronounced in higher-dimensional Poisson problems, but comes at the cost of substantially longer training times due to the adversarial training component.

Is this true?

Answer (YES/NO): NO